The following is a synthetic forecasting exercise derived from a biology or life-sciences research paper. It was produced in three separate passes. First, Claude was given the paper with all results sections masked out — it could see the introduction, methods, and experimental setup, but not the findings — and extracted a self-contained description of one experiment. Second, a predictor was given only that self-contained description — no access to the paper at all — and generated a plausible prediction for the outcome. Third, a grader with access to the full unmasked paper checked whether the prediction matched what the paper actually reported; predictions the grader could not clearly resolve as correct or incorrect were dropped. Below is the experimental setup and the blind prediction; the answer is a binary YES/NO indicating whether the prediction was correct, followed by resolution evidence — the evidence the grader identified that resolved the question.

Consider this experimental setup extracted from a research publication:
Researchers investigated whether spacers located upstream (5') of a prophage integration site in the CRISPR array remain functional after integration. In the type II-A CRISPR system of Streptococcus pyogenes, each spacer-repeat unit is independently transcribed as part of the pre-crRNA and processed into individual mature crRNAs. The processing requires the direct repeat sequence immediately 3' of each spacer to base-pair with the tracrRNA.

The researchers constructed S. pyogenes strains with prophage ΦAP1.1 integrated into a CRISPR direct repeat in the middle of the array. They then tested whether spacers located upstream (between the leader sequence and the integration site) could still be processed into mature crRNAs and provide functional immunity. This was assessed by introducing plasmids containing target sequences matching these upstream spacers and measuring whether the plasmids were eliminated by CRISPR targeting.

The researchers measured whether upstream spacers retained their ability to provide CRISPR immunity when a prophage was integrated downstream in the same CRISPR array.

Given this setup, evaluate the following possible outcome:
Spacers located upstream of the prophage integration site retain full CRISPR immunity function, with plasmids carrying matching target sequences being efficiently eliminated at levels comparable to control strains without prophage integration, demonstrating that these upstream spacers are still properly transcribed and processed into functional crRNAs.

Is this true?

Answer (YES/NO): NO